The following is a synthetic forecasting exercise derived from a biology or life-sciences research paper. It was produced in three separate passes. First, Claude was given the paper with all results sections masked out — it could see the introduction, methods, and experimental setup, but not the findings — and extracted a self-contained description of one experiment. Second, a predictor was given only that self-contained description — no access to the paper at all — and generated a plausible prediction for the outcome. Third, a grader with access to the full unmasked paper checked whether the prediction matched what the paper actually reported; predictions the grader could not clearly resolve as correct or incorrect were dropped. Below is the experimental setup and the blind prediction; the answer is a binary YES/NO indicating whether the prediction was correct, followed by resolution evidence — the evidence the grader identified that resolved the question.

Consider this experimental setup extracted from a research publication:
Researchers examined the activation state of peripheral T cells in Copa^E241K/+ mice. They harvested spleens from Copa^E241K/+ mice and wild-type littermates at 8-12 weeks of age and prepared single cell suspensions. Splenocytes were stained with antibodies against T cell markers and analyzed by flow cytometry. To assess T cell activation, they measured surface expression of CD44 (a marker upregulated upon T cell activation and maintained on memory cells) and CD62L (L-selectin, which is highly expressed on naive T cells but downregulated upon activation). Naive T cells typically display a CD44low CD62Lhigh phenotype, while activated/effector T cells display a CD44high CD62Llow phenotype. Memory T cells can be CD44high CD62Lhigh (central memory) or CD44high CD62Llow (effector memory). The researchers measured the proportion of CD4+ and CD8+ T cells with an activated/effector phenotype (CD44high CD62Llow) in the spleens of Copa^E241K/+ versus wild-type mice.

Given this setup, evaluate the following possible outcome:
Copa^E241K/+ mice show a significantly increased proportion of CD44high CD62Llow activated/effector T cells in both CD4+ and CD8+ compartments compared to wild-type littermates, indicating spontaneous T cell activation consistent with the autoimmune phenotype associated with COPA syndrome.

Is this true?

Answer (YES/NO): YES